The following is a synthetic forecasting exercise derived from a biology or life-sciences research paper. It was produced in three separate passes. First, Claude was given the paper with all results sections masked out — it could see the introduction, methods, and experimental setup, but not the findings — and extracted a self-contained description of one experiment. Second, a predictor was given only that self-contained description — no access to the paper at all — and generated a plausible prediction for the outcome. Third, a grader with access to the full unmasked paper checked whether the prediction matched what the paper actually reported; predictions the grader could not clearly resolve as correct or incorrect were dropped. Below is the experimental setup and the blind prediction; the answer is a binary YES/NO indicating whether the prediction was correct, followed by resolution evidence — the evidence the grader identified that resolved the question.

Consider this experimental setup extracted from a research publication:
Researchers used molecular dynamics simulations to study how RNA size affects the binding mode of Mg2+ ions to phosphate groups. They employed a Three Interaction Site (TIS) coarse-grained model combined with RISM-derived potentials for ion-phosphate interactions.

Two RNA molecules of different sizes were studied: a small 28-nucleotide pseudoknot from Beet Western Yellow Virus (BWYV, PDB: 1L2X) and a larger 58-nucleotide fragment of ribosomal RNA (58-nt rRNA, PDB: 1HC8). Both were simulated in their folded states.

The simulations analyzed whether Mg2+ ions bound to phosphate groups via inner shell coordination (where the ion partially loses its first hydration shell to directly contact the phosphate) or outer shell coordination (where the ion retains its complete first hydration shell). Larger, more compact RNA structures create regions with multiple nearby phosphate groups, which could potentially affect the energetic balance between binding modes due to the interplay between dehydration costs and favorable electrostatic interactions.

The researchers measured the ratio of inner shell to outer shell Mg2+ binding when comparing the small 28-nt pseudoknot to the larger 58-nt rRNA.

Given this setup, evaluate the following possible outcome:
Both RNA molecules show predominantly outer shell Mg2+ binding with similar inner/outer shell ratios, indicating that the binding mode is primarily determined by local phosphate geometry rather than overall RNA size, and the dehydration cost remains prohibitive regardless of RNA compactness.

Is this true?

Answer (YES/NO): NO